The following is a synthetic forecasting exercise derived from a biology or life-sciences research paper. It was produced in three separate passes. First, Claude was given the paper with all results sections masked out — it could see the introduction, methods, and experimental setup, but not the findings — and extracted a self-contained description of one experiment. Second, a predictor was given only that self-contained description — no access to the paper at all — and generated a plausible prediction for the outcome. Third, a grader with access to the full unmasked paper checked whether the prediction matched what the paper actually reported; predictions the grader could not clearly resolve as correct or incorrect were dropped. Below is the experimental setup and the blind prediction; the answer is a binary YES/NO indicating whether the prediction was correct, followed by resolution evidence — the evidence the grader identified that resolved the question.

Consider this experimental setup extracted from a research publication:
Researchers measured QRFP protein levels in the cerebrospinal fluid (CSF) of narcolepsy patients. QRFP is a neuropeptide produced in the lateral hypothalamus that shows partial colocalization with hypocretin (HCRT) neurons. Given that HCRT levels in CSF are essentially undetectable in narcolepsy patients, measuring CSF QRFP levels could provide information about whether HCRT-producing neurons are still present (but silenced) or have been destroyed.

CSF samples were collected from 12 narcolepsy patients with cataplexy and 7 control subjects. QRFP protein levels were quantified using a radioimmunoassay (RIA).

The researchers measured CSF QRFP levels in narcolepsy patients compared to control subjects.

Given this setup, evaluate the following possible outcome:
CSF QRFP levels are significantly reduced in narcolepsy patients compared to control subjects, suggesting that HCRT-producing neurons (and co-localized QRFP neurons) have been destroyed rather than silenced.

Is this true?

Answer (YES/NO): NO